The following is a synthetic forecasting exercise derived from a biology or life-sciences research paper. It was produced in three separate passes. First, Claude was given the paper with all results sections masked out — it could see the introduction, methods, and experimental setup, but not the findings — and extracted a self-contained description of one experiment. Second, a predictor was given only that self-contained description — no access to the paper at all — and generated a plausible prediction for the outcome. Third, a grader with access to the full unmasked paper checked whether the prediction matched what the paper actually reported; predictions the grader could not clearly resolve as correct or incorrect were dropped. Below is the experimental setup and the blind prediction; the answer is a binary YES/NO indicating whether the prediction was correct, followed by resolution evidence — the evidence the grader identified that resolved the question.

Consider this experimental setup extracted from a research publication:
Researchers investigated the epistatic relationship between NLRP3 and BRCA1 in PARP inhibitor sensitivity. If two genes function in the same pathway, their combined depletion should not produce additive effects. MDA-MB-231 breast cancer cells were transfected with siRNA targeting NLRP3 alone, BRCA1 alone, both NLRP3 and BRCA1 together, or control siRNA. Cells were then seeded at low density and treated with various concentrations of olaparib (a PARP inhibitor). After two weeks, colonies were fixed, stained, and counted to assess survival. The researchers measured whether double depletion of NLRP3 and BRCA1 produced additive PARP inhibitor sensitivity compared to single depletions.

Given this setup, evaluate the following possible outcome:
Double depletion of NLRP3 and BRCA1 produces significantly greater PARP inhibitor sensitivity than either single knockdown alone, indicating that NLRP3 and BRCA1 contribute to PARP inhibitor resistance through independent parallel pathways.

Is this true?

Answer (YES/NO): NO